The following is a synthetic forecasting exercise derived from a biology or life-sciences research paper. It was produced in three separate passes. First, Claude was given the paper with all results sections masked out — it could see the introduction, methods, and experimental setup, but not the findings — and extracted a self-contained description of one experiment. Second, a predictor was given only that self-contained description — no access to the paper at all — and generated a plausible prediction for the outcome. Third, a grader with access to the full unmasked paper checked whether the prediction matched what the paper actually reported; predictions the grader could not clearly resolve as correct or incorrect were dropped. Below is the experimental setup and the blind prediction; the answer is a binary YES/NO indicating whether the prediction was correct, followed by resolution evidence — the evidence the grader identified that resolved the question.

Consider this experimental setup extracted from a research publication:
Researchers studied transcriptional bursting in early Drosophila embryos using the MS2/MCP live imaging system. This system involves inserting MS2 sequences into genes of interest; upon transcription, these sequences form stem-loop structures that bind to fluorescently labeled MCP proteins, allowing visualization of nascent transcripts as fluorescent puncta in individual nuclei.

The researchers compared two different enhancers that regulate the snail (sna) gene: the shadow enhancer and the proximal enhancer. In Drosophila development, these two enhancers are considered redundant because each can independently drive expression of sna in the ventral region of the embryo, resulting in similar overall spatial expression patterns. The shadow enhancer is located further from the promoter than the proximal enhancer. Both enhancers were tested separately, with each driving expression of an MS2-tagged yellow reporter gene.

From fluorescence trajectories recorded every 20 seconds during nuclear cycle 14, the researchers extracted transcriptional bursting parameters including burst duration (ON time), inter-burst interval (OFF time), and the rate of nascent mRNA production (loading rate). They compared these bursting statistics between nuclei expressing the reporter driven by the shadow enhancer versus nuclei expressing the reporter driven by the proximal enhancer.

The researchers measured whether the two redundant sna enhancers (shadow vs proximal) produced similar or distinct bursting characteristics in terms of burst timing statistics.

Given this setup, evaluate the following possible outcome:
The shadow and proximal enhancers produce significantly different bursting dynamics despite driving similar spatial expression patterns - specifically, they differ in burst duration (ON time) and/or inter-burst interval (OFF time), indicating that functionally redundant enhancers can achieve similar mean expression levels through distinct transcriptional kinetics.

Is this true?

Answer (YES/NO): NO